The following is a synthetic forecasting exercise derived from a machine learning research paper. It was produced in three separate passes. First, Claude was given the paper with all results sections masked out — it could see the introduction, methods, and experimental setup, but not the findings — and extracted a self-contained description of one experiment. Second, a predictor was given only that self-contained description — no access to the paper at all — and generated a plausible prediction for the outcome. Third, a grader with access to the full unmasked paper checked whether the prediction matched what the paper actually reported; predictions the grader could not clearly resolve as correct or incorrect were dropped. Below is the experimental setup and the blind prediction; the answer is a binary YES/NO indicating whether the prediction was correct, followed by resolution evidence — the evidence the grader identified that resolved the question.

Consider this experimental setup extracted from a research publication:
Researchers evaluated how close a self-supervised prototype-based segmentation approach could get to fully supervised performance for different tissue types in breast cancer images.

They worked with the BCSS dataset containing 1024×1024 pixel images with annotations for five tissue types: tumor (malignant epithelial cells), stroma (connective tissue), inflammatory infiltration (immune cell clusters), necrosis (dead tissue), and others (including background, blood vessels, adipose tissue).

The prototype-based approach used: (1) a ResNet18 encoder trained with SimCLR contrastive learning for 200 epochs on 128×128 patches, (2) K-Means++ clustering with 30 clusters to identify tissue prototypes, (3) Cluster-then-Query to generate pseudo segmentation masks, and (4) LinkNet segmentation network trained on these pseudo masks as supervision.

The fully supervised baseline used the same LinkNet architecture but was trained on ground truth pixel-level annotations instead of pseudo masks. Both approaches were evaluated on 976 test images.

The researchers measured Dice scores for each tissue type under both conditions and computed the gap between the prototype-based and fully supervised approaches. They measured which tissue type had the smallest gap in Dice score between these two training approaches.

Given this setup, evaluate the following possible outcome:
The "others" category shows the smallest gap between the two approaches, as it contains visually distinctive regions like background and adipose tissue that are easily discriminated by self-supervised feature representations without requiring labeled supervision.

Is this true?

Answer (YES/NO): YES